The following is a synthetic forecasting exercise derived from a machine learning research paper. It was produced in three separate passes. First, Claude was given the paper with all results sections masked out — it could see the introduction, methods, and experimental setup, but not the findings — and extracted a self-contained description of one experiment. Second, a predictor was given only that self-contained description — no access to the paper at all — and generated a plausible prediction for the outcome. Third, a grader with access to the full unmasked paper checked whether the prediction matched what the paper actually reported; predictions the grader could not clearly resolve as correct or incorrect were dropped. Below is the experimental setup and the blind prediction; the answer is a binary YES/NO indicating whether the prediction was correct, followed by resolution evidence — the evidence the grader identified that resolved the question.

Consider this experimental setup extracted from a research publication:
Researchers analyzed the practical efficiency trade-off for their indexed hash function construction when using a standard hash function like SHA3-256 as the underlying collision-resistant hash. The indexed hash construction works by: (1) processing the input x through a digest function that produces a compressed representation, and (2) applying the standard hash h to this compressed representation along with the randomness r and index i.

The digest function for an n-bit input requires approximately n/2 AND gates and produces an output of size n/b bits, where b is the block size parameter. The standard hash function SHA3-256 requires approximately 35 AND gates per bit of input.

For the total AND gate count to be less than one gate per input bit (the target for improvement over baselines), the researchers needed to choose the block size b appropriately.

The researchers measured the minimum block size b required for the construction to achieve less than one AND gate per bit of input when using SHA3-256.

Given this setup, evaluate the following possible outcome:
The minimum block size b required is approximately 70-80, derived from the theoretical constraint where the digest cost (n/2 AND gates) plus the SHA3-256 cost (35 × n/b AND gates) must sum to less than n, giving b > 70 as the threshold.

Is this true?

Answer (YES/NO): YES